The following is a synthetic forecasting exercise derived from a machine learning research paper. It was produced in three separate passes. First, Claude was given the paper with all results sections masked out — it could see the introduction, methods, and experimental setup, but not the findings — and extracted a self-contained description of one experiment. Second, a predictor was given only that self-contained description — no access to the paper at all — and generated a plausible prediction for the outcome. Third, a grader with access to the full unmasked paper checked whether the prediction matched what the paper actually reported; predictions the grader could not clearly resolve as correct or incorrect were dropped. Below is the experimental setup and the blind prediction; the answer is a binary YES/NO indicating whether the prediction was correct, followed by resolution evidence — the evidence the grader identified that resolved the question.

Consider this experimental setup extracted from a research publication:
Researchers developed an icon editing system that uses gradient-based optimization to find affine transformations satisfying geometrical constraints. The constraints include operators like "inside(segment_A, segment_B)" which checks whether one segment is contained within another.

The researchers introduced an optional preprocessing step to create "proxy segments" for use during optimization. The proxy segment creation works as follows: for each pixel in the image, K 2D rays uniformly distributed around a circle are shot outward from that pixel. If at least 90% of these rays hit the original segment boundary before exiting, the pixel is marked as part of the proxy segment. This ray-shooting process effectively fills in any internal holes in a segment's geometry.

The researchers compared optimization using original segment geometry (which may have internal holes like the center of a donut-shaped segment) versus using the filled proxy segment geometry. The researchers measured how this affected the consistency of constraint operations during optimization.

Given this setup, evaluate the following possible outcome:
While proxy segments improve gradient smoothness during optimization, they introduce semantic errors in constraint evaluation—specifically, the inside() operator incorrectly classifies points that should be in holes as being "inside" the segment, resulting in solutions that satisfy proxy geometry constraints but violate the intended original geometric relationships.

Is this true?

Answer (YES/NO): NO